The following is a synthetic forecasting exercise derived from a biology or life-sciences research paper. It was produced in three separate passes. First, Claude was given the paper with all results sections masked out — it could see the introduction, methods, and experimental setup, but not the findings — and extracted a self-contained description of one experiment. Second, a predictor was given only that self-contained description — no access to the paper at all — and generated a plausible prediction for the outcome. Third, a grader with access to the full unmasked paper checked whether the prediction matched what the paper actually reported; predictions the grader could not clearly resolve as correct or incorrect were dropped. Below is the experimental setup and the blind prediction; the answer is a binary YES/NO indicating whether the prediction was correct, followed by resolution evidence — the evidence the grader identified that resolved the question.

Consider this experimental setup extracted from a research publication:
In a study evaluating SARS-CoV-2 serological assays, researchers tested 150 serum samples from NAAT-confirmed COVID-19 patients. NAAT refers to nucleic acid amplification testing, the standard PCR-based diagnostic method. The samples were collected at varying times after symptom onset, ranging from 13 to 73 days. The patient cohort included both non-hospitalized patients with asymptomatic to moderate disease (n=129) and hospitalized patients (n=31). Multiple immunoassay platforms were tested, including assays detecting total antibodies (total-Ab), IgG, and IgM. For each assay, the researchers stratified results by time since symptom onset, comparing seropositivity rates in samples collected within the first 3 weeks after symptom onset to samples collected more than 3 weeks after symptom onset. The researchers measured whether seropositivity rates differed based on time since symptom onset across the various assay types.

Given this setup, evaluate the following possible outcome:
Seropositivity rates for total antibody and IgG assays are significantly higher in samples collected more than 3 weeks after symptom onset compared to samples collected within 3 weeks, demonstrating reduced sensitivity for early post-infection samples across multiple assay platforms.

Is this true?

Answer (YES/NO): YES